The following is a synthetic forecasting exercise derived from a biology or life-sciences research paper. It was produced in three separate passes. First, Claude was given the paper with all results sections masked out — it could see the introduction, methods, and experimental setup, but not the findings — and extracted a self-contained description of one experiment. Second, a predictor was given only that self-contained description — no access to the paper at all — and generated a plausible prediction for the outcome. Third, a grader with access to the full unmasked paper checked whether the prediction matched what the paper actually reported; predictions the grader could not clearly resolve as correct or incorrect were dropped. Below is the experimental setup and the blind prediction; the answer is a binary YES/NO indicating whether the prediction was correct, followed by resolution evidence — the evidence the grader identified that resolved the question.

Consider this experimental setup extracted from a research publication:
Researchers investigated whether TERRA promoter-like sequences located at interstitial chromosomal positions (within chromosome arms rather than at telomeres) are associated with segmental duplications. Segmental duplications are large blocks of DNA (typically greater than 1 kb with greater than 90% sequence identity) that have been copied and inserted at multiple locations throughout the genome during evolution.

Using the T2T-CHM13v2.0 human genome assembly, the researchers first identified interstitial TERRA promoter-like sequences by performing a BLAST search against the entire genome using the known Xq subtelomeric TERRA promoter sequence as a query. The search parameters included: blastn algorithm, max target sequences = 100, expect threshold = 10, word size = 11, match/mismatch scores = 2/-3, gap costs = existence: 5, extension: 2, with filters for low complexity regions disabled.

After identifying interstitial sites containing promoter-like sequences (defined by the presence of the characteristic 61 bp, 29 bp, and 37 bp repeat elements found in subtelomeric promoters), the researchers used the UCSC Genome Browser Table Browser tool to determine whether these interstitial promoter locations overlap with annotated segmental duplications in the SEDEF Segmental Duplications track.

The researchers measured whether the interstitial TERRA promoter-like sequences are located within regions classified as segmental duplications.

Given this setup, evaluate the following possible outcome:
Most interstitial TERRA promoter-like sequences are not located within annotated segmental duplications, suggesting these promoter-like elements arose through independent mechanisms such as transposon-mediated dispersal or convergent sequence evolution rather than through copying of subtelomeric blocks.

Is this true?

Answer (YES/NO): NO